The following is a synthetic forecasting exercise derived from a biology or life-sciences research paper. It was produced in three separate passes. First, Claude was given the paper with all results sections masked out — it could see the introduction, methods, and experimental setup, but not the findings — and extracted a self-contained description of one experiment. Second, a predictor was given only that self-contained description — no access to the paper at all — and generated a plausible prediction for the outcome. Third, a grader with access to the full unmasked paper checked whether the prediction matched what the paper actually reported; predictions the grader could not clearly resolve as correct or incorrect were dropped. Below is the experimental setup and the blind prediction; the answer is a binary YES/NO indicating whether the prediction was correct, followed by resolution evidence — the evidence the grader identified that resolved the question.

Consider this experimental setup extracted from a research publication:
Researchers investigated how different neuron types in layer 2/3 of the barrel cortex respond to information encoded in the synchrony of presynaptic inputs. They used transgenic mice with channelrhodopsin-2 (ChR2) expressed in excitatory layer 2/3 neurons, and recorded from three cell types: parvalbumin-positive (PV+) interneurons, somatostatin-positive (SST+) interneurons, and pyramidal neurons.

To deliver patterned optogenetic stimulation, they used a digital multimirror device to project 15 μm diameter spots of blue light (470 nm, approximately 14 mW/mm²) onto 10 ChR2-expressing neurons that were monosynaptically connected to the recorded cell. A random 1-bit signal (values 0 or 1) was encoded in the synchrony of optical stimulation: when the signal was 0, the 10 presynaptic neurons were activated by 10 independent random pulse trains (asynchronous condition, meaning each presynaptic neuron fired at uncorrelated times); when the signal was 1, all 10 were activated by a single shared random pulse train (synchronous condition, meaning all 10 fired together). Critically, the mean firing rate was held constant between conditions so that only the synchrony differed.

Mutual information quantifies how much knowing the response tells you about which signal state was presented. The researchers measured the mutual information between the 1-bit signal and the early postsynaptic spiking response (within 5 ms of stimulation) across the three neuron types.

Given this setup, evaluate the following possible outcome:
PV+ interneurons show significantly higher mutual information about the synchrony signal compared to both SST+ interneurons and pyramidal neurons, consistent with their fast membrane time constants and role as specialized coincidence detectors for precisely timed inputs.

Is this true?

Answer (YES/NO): YES